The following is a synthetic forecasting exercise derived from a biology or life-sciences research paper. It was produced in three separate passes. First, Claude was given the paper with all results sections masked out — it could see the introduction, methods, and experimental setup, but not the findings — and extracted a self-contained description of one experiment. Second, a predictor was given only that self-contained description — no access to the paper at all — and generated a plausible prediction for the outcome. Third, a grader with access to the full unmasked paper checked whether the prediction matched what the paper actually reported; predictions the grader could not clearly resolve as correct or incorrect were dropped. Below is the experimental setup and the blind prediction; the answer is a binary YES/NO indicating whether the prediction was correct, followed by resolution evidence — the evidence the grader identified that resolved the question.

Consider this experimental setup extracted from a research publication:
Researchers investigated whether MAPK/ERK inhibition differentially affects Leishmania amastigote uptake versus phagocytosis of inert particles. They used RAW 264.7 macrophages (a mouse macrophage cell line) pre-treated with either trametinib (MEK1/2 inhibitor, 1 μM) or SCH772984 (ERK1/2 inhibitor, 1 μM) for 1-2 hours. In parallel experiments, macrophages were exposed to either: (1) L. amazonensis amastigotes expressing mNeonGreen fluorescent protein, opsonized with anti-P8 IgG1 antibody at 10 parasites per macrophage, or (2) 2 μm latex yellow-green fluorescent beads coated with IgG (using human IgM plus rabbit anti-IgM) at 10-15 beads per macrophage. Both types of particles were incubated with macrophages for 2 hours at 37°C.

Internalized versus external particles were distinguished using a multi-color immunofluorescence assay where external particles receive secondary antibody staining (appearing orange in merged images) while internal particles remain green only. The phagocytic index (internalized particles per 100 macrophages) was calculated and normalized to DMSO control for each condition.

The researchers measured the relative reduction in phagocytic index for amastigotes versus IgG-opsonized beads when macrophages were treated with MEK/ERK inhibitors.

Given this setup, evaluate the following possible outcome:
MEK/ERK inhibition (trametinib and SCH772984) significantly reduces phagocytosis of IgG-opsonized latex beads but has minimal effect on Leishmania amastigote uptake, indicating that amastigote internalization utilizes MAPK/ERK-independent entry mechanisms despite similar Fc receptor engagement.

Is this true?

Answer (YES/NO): NO